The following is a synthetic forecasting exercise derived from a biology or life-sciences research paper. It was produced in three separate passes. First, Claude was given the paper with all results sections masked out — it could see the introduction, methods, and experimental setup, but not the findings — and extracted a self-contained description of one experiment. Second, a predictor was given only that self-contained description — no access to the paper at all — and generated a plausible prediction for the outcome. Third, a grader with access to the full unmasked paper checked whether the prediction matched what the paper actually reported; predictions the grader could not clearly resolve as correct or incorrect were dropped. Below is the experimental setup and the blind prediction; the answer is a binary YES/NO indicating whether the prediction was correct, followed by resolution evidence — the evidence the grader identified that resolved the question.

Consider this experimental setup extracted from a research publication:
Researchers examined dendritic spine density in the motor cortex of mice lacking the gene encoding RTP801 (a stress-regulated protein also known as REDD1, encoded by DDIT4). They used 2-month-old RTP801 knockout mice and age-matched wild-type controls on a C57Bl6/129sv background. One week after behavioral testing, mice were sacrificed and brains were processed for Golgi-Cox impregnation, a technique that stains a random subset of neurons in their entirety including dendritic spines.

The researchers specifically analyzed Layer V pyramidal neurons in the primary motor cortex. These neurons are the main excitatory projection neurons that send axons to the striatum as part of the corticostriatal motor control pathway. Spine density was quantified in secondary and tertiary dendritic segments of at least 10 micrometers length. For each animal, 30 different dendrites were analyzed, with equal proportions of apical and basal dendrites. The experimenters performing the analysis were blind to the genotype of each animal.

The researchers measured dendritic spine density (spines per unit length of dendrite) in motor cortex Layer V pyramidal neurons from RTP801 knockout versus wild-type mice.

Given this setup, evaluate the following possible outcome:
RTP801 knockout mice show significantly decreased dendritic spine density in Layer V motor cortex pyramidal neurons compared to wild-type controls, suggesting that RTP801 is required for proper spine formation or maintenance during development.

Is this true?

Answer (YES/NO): YES